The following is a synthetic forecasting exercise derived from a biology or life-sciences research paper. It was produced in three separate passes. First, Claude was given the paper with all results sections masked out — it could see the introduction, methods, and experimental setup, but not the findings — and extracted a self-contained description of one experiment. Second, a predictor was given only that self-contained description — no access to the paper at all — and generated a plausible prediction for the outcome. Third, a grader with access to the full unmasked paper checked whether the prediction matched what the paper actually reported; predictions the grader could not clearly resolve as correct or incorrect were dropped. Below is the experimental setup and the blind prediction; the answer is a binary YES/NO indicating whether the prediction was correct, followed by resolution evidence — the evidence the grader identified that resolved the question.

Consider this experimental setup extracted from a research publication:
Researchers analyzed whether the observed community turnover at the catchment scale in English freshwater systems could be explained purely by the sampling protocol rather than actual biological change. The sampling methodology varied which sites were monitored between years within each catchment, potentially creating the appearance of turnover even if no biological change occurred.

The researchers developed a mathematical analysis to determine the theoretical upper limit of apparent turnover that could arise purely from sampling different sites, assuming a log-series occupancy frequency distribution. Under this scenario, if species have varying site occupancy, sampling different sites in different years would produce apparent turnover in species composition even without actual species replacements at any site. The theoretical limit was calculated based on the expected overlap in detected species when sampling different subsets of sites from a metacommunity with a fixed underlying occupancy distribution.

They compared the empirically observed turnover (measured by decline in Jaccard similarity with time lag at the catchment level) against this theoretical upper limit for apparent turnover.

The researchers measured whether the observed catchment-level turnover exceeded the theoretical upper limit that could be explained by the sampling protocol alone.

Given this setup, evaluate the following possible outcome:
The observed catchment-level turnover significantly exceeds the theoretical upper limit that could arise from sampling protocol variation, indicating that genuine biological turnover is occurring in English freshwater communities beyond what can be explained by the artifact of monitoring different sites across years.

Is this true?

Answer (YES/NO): YES